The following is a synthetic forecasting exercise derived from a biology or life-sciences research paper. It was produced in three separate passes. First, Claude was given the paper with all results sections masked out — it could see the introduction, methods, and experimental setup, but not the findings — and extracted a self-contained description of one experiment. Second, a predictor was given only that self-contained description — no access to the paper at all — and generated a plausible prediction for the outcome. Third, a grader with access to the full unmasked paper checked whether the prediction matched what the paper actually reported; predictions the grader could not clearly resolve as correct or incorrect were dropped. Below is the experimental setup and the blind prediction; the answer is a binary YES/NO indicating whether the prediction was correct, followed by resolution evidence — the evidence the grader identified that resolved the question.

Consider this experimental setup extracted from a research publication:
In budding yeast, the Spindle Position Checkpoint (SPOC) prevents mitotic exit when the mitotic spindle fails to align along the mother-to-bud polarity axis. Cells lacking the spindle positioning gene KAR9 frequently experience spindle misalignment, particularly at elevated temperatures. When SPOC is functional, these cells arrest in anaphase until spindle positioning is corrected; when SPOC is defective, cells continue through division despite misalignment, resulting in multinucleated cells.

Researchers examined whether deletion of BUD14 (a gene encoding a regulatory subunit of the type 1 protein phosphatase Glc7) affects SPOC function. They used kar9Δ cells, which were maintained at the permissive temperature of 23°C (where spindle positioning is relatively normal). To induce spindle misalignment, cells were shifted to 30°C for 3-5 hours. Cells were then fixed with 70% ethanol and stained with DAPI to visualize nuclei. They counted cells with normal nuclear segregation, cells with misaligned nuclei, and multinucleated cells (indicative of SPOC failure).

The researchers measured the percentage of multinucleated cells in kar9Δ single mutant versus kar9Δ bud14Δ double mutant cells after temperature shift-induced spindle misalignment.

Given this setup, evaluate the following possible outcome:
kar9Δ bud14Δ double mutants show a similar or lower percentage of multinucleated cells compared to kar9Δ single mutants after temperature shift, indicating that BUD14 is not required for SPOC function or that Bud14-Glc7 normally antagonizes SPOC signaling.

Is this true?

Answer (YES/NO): NO